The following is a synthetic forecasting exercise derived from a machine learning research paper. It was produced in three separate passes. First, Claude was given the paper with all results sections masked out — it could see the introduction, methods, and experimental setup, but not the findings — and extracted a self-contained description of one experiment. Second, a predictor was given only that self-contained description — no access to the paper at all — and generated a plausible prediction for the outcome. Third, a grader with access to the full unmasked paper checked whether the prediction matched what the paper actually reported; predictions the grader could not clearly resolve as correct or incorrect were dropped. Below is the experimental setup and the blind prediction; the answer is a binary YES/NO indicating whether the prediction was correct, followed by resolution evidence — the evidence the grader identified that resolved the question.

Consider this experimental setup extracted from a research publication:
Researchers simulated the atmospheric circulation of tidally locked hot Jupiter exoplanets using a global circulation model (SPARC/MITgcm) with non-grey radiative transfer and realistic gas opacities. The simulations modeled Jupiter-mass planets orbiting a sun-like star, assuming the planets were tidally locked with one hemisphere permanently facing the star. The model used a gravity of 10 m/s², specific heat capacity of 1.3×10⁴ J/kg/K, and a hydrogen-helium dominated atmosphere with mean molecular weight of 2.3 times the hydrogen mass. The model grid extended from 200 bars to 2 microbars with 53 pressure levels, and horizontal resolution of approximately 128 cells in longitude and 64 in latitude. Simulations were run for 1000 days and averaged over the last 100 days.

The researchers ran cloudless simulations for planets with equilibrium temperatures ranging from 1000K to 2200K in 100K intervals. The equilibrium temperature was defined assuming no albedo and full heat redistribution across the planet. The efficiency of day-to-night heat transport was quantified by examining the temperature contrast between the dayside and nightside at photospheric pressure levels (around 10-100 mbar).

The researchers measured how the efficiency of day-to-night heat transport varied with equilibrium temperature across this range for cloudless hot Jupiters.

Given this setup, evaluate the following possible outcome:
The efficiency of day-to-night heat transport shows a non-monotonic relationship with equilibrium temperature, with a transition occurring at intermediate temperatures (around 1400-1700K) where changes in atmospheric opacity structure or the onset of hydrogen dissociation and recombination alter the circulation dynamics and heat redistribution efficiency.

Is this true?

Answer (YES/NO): NO